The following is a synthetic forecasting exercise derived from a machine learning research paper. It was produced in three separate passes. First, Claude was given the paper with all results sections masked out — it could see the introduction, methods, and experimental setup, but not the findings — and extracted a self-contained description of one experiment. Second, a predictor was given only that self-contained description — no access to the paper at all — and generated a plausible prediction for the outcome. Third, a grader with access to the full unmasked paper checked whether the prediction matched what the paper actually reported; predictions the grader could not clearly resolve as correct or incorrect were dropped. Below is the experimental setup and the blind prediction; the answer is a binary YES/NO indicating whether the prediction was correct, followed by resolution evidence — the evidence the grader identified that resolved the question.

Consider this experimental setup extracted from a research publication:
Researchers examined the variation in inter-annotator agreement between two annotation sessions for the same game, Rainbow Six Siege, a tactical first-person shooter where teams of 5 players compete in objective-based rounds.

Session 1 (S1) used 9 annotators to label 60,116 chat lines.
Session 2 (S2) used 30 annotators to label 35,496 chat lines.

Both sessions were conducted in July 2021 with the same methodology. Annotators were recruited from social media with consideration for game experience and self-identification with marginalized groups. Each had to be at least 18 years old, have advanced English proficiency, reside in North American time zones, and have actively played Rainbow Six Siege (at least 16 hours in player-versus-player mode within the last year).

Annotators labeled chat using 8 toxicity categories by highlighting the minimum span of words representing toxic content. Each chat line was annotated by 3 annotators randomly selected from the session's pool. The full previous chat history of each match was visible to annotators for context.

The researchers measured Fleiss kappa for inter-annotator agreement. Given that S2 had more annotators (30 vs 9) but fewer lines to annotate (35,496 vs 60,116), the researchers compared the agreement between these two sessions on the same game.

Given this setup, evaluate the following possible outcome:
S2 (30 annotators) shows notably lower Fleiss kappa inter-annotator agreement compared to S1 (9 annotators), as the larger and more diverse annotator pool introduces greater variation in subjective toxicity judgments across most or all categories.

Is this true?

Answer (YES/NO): NO